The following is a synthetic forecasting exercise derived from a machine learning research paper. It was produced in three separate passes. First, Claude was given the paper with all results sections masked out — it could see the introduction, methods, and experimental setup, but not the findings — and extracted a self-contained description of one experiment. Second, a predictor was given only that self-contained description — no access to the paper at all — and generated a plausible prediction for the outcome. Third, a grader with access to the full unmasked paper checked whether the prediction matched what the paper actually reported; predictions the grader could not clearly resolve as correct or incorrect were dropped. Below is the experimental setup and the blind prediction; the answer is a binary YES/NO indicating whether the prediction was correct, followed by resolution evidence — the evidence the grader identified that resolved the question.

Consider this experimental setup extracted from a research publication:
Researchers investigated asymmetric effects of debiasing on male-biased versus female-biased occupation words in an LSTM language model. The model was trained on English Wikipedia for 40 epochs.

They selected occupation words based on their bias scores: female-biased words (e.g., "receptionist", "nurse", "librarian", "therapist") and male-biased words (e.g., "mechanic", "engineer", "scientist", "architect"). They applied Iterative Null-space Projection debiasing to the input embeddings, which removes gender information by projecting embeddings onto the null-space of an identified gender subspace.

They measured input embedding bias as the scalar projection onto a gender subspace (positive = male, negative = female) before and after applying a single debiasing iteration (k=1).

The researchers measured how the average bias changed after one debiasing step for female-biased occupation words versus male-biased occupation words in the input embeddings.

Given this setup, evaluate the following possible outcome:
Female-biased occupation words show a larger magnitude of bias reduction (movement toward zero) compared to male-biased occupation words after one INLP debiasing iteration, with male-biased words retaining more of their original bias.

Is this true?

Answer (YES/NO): NO